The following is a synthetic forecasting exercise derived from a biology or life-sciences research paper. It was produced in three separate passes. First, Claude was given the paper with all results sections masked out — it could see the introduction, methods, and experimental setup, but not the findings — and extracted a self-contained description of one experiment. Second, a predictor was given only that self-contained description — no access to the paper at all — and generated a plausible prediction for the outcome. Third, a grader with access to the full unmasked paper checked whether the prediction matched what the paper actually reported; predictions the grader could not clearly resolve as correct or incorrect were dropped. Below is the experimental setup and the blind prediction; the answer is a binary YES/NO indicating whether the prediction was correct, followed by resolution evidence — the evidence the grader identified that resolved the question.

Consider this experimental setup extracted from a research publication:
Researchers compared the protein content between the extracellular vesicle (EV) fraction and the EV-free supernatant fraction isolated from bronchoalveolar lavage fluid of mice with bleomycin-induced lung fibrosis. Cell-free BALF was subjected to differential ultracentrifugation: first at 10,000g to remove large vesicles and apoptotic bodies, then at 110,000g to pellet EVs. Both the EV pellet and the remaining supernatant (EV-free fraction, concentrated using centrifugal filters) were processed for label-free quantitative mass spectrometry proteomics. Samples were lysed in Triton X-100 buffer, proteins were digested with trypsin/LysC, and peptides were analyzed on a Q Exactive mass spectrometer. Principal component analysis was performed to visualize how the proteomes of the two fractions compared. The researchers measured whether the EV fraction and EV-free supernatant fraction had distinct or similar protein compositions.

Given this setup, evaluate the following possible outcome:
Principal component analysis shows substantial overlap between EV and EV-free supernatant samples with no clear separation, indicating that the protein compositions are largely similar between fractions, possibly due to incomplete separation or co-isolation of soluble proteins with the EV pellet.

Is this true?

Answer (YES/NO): NO